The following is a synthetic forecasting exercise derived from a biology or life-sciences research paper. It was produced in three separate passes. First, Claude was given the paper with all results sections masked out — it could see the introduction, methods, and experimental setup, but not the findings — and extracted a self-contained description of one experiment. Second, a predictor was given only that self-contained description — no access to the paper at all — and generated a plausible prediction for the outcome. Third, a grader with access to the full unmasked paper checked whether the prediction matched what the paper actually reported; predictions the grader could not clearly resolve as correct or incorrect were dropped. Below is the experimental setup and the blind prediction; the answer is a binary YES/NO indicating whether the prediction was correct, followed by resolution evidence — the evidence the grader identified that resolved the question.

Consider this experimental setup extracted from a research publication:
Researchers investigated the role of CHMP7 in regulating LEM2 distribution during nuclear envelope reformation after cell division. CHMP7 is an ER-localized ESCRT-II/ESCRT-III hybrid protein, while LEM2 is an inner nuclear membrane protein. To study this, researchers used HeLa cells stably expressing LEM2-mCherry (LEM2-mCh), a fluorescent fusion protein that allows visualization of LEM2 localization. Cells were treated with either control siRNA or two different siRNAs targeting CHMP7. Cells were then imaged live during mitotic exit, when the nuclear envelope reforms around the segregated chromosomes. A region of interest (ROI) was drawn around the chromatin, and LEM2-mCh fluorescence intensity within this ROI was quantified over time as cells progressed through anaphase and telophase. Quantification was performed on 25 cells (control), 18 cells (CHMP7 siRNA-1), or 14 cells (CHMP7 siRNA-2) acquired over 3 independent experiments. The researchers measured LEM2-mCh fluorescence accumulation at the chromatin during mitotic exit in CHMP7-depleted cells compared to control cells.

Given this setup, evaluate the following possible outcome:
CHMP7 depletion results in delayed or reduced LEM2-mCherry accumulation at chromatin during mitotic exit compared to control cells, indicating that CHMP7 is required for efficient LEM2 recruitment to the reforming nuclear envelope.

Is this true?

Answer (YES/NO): NO